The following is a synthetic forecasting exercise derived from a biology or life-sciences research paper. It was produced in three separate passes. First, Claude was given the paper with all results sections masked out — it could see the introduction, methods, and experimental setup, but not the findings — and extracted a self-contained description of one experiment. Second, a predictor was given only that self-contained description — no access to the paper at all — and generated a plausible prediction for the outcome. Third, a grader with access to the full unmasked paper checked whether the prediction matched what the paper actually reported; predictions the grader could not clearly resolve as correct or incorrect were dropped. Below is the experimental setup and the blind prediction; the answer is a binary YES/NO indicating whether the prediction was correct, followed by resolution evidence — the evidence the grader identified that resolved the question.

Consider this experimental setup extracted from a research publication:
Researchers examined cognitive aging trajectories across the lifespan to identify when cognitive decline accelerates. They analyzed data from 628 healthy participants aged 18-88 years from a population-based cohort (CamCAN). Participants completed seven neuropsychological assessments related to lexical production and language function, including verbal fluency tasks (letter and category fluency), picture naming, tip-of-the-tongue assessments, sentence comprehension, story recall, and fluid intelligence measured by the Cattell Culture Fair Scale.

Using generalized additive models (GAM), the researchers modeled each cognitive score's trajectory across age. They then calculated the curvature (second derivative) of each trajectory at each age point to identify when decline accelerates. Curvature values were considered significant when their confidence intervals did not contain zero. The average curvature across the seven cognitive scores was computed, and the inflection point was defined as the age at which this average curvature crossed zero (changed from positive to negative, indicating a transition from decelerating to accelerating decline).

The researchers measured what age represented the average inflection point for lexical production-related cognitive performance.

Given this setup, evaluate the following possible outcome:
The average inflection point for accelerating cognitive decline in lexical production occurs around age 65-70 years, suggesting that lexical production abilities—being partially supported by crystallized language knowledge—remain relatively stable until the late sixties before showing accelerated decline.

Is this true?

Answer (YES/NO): NO